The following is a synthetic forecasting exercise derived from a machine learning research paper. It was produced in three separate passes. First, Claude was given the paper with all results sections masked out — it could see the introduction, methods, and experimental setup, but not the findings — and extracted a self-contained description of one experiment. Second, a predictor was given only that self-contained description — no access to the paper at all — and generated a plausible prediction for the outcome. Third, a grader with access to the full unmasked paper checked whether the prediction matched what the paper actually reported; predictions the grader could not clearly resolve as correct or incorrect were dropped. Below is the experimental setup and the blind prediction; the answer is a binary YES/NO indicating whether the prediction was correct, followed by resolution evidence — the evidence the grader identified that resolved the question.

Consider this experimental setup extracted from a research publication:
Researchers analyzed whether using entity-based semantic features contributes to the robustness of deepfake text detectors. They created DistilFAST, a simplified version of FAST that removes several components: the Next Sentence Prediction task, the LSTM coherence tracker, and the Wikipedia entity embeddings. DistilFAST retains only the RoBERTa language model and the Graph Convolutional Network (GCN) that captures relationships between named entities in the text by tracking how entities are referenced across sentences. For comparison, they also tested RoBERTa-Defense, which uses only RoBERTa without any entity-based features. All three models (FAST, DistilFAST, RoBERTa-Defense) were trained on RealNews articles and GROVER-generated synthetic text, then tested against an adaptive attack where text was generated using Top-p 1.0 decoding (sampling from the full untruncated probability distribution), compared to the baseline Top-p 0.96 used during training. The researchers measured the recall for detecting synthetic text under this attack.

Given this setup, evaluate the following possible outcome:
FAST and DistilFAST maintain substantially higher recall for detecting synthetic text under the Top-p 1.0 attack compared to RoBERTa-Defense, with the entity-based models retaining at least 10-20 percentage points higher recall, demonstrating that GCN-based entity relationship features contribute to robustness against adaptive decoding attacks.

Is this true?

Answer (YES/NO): NO